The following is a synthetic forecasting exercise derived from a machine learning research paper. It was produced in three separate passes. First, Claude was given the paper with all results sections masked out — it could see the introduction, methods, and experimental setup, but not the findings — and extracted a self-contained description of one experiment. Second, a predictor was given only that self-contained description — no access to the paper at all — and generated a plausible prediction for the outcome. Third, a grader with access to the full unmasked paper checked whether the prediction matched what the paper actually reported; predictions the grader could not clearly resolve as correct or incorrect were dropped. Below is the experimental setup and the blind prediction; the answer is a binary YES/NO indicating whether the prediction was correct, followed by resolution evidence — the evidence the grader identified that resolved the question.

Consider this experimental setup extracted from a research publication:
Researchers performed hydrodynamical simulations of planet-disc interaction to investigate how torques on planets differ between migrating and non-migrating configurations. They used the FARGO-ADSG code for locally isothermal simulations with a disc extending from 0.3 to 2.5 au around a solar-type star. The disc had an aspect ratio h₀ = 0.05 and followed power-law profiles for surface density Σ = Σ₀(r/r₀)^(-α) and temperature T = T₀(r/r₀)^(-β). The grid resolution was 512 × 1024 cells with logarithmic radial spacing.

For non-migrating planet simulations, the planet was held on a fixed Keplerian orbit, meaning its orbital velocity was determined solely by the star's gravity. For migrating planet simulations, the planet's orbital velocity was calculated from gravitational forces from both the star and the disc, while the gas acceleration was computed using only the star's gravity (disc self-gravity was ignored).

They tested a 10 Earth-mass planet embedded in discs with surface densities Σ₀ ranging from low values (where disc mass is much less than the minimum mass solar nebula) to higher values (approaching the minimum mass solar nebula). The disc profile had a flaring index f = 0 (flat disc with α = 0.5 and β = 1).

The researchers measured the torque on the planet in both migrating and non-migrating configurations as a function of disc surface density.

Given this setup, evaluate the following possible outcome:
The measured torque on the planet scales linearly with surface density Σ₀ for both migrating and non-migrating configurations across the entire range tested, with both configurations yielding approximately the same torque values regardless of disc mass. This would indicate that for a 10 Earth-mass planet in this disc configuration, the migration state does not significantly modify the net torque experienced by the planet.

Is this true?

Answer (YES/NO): NO